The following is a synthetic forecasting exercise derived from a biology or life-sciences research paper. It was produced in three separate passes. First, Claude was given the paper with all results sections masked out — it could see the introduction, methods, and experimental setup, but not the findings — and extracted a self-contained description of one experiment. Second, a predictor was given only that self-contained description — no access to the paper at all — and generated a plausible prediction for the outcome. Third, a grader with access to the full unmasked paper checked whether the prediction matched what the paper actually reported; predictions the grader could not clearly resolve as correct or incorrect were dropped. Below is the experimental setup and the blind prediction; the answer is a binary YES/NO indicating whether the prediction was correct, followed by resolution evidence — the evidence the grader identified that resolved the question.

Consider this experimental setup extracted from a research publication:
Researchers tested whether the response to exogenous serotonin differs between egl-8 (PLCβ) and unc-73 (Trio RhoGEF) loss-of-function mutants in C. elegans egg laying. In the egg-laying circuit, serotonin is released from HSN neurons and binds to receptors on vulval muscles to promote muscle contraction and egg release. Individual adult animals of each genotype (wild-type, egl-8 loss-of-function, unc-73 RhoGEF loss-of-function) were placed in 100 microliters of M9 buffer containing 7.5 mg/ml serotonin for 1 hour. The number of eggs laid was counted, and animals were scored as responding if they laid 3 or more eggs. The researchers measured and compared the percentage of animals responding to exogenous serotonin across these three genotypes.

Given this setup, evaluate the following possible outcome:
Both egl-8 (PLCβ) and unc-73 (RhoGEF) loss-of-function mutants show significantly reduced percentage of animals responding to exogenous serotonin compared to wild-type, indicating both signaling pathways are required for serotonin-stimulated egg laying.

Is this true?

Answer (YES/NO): YES